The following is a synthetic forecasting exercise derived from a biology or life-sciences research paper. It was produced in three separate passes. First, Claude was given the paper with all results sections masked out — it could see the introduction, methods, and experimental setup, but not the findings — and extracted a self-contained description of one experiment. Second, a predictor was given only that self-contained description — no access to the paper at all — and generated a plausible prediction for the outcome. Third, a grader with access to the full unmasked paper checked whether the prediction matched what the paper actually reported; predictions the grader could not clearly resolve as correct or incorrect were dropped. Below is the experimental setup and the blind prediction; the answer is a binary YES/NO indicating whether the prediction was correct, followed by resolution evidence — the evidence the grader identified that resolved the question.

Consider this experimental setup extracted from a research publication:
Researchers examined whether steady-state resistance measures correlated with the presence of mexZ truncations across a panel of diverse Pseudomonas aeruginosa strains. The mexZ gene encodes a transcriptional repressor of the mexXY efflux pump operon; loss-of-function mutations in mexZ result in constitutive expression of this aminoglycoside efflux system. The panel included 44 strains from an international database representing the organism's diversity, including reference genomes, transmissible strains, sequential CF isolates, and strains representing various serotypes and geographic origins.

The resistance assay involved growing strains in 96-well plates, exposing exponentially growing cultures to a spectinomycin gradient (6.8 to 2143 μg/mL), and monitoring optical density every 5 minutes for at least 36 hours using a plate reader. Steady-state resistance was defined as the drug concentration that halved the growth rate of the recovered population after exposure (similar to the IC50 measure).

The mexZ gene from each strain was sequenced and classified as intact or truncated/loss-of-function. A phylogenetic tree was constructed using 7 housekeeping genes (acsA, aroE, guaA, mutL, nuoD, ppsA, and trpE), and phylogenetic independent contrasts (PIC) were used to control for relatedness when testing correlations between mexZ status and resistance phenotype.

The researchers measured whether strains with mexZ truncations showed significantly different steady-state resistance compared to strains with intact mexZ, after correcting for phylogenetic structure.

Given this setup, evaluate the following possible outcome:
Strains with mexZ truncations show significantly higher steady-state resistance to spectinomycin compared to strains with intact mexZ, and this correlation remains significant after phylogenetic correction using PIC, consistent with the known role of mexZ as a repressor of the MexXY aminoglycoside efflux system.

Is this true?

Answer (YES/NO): NO